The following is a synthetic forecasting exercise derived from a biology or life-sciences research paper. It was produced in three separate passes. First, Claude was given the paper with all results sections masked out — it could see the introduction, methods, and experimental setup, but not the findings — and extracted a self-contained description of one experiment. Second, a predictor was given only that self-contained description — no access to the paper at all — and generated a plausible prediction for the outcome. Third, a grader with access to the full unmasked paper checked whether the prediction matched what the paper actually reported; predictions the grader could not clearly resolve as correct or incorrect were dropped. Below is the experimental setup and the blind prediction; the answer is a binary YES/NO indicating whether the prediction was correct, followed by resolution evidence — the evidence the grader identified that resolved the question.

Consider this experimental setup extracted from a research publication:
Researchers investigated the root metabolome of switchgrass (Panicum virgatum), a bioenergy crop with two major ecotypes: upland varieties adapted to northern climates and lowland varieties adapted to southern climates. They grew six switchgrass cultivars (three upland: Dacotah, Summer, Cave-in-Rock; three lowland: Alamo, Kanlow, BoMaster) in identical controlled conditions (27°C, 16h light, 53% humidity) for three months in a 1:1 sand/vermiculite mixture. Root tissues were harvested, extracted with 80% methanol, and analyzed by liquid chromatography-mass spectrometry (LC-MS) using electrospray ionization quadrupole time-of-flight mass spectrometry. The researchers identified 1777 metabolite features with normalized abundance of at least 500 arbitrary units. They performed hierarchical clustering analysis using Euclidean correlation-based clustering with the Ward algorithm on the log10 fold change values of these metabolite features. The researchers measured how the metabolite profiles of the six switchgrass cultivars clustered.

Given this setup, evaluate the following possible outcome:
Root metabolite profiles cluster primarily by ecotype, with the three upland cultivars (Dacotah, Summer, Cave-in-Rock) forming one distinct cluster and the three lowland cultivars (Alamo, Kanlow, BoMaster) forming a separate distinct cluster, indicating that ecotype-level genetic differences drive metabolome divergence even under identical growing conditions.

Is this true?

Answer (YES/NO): YES